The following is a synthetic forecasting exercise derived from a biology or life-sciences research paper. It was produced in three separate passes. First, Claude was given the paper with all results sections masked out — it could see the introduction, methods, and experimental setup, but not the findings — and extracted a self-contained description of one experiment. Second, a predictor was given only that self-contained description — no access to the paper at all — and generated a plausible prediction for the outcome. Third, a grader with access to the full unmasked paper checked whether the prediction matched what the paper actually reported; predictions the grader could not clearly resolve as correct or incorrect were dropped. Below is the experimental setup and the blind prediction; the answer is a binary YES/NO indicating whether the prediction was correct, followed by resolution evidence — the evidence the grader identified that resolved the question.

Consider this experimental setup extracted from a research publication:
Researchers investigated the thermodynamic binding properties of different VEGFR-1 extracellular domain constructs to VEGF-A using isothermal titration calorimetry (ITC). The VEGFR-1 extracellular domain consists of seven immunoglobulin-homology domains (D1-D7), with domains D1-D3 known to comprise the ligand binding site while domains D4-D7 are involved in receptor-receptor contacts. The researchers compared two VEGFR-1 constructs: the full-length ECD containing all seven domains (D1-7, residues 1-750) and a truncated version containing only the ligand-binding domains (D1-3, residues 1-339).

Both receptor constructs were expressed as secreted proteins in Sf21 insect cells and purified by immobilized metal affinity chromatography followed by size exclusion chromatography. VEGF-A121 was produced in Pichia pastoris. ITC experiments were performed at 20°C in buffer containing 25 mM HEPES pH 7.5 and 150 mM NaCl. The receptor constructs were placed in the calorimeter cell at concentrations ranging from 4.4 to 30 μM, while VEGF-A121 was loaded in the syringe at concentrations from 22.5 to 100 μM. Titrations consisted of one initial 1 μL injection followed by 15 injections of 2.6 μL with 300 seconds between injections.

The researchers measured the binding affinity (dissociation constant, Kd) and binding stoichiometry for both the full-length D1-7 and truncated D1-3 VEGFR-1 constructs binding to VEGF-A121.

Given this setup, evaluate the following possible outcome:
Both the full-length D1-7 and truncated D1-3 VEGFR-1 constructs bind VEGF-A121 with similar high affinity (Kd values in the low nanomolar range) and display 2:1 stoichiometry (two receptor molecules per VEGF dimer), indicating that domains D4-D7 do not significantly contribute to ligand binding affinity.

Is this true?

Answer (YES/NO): NO